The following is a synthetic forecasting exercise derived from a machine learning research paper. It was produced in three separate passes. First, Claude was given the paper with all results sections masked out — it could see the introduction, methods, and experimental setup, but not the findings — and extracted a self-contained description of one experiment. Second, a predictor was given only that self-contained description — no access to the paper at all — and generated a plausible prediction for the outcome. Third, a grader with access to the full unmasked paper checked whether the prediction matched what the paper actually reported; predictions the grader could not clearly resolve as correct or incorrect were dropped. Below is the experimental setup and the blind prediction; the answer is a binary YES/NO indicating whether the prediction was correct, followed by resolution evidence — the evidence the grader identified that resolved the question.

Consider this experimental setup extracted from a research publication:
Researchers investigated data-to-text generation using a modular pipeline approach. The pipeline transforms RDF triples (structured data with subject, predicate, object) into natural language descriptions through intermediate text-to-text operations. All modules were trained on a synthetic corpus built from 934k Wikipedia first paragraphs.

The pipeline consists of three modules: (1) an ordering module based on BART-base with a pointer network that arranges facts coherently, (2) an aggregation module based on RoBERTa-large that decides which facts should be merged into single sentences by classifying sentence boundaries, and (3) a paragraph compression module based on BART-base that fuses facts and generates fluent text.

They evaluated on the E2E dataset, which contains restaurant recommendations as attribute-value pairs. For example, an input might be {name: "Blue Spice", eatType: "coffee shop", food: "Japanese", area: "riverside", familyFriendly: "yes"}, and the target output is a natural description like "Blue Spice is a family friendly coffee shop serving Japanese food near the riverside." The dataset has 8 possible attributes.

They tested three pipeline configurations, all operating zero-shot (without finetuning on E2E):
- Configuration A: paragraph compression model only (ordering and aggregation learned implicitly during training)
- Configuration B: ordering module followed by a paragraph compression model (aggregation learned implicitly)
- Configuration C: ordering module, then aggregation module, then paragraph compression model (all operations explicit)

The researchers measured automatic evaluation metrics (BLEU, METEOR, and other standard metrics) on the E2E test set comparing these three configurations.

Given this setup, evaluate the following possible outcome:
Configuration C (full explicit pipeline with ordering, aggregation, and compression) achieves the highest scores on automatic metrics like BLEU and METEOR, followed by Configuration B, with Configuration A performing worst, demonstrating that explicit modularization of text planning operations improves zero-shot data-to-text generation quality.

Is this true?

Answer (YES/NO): NO